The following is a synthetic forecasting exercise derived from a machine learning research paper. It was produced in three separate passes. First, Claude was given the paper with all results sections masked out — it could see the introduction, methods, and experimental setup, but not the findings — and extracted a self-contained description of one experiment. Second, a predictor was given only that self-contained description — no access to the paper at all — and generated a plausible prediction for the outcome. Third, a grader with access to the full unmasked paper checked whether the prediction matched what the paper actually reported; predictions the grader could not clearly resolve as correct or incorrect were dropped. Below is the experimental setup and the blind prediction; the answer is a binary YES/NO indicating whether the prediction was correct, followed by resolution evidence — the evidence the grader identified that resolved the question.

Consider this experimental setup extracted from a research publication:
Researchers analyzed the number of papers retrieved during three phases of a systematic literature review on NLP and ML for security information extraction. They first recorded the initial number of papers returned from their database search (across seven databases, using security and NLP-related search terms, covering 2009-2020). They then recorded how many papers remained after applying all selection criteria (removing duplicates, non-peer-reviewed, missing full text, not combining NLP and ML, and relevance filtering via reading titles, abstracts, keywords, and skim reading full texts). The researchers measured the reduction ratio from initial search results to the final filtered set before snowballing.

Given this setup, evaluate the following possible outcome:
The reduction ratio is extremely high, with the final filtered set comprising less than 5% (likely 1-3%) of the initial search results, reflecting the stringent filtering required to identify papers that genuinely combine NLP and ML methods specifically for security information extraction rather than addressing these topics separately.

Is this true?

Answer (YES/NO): NO